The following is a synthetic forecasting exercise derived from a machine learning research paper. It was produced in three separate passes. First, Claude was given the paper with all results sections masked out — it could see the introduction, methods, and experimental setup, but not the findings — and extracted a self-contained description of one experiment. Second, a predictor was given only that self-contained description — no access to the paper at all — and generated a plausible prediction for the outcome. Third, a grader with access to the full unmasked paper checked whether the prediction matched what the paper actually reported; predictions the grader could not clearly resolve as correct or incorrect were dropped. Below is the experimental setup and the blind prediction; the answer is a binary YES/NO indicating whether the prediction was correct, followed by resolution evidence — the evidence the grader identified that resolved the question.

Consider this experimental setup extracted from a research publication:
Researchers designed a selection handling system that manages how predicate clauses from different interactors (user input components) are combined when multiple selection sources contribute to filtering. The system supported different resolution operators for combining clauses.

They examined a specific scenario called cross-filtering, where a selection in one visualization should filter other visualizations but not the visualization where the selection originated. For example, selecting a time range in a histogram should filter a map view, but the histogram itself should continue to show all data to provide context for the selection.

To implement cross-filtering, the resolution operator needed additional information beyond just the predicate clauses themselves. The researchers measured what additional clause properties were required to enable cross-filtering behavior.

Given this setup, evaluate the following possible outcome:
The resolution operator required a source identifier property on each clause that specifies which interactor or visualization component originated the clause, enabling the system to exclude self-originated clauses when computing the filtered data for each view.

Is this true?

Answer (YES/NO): NO